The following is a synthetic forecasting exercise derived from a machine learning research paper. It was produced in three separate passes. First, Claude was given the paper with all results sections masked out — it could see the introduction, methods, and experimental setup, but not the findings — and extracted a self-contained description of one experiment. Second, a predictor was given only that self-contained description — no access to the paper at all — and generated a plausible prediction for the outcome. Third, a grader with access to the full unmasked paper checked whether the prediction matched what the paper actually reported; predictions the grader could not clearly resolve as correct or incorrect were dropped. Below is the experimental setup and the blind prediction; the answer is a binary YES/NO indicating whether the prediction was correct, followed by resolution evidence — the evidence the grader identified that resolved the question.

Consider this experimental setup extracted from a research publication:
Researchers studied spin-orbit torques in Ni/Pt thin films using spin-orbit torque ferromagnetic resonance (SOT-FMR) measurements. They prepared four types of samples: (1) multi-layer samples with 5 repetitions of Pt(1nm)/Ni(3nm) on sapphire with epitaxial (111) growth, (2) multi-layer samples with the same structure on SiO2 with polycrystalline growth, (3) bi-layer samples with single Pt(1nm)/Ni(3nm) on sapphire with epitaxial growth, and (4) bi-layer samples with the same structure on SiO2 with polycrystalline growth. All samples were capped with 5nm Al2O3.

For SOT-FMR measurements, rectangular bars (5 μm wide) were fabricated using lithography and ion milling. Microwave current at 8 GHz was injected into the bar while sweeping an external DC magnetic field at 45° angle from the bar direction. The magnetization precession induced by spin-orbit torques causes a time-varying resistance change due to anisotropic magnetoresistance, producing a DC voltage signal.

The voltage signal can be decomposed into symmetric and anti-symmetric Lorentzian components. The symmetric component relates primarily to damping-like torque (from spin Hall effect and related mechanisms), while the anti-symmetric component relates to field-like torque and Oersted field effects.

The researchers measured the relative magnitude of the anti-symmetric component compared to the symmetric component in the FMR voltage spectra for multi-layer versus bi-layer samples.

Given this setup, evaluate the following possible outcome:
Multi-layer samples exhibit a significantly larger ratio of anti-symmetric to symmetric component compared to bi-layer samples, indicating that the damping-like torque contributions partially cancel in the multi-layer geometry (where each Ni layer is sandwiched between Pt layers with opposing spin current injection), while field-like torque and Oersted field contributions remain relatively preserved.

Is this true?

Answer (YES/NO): NO